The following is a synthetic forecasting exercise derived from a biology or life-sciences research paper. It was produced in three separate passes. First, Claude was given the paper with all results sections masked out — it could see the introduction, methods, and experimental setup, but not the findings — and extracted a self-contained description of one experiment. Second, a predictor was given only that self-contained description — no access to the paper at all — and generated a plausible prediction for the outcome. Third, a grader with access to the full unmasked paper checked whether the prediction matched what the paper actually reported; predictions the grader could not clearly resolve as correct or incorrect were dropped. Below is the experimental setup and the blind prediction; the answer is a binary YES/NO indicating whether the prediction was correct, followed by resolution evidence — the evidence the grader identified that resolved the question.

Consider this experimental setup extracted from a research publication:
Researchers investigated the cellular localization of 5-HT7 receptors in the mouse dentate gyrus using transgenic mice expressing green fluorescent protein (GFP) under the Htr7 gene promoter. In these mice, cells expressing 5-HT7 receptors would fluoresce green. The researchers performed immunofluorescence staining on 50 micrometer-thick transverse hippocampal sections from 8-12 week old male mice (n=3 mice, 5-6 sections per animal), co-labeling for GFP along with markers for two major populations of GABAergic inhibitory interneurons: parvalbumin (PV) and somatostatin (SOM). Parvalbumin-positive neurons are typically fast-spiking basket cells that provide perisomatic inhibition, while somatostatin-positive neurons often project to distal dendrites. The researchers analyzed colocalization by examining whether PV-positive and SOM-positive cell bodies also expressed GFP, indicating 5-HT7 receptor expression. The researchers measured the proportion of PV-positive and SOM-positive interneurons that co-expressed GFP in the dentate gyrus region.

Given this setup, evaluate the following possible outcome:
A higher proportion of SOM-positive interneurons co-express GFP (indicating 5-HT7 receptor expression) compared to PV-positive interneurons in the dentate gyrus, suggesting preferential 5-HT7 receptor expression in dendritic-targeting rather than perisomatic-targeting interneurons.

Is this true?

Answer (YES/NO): YES